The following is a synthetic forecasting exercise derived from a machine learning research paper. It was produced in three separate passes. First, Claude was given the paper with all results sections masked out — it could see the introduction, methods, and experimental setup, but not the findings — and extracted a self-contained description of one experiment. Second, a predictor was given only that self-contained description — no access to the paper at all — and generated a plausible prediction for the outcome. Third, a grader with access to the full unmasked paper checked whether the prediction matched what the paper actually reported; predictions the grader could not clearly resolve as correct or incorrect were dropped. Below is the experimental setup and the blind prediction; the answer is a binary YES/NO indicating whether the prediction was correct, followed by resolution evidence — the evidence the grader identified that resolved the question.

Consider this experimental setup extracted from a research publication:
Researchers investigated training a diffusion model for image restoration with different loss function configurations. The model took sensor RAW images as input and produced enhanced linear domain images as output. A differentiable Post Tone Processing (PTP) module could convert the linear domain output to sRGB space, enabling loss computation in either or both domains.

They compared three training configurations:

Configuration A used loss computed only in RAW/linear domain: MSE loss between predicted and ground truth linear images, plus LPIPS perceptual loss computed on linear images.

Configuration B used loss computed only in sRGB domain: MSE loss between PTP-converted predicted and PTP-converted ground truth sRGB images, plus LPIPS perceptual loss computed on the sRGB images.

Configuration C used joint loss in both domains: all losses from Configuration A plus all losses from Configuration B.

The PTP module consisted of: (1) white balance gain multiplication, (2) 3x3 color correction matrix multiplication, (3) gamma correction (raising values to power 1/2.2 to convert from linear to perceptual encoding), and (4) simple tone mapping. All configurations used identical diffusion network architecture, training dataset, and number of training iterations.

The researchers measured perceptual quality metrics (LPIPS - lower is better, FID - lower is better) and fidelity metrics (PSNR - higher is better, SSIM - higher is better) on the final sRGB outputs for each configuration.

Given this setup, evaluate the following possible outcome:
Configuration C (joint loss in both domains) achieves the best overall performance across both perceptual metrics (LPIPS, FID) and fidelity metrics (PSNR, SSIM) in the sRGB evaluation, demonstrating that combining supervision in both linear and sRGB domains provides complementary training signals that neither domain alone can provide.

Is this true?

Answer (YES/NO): YES